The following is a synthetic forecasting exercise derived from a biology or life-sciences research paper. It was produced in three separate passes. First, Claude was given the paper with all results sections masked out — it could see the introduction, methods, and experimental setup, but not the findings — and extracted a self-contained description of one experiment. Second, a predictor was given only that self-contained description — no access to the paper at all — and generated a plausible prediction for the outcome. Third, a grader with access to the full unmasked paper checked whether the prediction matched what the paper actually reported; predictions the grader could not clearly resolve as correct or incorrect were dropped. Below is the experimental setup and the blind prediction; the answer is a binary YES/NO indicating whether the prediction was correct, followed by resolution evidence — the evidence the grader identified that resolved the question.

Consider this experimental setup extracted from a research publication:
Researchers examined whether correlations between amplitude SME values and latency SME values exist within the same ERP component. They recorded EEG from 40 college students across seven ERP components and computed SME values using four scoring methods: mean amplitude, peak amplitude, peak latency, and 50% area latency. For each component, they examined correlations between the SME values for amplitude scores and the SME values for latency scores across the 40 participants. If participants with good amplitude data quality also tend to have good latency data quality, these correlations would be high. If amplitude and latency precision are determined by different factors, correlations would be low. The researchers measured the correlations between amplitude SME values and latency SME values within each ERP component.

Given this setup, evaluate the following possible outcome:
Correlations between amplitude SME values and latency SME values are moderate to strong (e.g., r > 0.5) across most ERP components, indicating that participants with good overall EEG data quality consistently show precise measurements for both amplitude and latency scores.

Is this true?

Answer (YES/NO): NO